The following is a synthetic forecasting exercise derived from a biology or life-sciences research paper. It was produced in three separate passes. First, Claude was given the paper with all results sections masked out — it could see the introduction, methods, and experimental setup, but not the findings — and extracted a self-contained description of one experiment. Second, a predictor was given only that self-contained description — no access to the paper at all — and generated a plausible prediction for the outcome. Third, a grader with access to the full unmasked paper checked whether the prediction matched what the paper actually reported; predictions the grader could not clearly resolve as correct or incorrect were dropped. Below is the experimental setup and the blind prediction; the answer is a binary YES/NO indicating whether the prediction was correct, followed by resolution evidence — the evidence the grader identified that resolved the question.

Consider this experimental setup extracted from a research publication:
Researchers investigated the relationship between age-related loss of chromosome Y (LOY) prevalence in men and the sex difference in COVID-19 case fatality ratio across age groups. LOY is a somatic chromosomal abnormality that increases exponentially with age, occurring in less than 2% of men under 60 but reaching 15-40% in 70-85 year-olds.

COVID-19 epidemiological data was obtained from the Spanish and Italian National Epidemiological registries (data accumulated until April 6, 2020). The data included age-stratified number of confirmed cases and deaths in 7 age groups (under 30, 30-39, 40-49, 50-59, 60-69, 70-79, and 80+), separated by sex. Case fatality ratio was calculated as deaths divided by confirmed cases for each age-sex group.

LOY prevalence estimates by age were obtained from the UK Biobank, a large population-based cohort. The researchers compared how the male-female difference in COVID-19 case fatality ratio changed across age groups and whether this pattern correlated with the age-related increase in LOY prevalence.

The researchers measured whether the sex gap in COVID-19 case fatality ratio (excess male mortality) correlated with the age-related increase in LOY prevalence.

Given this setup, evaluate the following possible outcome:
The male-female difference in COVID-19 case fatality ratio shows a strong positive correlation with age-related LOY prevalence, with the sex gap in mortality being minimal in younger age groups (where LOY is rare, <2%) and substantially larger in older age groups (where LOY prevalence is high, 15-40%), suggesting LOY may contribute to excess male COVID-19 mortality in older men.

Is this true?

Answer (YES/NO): YES